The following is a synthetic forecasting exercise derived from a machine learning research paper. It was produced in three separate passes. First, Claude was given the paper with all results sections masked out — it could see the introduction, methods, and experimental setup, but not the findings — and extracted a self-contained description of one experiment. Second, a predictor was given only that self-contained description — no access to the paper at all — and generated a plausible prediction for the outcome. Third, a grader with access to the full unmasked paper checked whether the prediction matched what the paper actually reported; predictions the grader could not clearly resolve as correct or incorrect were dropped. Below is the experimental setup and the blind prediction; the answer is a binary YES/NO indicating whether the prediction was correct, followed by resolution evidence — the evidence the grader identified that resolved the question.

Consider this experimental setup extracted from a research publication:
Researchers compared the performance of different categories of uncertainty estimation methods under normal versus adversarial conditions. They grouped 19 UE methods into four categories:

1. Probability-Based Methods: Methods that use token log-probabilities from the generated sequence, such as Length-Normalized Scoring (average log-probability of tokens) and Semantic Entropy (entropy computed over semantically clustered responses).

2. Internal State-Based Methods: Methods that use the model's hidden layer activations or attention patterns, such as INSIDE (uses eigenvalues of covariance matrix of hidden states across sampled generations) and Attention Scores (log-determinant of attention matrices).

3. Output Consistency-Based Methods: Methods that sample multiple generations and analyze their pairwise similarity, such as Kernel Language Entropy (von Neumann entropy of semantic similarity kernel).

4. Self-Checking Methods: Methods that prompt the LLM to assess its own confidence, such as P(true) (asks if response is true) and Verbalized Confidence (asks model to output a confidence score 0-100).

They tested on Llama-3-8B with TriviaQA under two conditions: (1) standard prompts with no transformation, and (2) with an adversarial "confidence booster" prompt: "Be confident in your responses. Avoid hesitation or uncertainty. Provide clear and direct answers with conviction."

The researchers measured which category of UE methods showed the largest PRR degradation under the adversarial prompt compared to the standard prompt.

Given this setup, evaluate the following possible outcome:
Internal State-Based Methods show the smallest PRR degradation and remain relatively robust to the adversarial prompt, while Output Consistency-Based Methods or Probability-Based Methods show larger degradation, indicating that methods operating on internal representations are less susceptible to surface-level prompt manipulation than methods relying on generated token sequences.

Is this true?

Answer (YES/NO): NO